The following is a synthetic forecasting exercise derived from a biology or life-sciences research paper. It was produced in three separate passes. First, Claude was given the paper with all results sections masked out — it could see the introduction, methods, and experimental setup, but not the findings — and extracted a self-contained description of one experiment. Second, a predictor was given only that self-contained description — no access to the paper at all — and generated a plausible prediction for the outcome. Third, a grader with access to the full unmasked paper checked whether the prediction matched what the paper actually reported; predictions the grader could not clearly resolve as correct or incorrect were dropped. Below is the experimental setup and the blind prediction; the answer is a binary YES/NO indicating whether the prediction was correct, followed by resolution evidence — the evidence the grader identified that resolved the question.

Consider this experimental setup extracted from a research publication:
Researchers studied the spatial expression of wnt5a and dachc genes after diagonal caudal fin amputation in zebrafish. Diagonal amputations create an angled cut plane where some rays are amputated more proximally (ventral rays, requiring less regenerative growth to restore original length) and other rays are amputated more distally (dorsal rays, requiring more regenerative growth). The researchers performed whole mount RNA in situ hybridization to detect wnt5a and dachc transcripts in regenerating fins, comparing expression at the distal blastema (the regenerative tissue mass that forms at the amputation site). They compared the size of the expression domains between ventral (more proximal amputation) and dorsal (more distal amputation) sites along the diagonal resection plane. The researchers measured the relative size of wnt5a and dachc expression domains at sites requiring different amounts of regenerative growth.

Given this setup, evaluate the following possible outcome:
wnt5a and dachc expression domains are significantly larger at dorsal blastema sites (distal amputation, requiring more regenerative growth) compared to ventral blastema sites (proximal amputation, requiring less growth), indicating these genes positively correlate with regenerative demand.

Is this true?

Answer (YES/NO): NO